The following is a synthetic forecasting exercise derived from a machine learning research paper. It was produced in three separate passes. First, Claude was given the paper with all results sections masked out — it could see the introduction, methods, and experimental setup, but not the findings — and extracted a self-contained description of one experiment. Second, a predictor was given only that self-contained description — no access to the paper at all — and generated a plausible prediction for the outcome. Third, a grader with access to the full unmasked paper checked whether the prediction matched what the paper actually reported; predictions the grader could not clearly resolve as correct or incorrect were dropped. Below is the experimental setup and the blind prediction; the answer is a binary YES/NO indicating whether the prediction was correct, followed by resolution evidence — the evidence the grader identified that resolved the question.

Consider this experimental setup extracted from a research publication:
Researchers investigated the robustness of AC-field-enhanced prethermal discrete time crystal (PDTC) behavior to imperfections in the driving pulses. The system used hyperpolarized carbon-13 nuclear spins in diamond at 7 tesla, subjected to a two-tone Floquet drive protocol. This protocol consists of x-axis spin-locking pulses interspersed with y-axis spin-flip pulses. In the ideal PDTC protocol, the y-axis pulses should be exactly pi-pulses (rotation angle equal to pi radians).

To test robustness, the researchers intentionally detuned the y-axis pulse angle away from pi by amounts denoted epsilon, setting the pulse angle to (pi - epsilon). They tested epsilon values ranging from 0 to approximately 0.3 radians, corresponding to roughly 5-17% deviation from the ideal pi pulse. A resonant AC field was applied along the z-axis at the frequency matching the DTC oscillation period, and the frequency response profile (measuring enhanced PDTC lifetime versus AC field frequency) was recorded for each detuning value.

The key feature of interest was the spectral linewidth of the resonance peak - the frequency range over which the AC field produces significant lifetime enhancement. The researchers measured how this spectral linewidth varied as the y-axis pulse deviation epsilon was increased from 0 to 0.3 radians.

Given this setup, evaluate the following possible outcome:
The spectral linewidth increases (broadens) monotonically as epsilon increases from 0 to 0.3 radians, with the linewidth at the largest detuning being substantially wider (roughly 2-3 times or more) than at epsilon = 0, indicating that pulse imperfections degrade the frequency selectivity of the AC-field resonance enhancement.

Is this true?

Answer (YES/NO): NO